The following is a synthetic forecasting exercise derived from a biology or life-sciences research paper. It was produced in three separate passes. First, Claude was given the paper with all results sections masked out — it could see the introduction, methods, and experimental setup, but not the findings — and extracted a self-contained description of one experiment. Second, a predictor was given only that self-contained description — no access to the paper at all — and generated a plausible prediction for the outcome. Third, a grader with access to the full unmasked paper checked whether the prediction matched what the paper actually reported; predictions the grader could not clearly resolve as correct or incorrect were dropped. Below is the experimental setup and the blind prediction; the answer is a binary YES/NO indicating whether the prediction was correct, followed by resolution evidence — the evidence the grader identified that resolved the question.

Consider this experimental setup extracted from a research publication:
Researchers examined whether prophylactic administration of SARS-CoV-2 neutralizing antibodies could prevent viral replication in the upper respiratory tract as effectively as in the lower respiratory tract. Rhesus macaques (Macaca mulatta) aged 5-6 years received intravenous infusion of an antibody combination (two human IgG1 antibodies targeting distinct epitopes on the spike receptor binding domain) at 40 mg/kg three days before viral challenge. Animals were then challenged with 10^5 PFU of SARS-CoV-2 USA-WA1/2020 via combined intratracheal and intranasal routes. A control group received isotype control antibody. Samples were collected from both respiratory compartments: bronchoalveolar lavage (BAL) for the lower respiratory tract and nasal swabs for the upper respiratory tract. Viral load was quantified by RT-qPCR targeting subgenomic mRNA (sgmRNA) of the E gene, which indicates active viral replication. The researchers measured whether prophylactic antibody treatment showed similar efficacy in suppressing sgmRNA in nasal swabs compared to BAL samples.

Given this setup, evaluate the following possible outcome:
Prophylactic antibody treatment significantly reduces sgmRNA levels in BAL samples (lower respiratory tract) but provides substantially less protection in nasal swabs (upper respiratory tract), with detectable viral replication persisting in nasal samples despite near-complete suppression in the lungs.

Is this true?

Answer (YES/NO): NO